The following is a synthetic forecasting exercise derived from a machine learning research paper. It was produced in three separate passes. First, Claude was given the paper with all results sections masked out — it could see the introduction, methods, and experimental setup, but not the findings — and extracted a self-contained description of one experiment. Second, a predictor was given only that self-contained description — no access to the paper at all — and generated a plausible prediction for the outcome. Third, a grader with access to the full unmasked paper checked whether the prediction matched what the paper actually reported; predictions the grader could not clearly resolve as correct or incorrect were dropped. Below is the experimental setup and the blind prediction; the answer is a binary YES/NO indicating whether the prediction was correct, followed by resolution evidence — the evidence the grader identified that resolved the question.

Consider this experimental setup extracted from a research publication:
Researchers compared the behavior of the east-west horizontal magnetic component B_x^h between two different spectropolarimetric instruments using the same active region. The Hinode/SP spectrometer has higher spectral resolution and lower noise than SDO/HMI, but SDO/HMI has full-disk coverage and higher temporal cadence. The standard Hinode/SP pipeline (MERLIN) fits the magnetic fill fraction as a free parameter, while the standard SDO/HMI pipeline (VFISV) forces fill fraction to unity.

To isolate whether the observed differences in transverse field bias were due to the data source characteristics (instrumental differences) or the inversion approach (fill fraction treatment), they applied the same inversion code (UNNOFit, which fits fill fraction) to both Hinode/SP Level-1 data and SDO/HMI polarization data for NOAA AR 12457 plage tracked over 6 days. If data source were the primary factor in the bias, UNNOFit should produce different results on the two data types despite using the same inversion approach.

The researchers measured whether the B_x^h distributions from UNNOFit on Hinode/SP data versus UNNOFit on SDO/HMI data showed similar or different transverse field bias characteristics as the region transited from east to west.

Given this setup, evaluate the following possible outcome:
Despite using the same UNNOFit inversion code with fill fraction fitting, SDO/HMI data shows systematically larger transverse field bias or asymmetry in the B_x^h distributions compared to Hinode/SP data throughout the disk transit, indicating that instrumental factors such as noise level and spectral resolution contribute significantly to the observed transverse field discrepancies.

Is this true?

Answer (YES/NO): NO